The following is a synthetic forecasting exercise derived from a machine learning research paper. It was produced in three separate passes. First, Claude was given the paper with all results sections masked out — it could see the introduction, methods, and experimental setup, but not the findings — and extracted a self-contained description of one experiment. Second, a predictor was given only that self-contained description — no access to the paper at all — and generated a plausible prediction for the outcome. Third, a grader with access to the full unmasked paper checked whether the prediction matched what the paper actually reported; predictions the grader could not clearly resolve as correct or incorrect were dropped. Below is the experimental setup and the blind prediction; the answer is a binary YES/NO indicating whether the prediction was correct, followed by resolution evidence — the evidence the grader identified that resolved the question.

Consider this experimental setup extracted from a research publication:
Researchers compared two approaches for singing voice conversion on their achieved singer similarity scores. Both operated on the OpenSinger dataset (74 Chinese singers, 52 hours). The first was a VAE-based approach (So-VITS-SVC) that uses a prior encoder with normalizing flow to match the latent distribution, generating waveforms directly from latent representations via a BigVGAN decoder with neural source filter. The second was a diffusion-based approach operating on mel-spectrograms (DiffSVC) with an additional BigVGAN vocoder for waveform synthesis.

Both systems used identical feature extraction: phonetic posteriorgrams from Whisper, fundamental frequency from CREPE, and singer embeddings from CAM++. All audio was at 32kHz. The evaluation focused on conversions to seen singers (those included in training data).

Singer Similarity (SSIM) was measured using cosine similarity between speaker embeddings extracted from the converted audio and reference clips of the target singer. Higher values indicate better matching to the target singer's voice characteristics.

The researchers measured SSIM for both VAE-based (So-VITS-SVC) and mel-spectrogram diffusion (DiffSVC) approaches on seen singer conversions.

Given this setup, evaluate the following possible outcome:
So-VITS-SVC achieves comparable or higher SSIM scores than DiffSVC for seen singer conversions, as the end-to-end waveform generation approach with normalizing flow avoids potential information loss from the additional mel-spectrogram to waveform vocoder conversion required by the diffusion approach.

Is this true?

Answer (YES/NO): YES